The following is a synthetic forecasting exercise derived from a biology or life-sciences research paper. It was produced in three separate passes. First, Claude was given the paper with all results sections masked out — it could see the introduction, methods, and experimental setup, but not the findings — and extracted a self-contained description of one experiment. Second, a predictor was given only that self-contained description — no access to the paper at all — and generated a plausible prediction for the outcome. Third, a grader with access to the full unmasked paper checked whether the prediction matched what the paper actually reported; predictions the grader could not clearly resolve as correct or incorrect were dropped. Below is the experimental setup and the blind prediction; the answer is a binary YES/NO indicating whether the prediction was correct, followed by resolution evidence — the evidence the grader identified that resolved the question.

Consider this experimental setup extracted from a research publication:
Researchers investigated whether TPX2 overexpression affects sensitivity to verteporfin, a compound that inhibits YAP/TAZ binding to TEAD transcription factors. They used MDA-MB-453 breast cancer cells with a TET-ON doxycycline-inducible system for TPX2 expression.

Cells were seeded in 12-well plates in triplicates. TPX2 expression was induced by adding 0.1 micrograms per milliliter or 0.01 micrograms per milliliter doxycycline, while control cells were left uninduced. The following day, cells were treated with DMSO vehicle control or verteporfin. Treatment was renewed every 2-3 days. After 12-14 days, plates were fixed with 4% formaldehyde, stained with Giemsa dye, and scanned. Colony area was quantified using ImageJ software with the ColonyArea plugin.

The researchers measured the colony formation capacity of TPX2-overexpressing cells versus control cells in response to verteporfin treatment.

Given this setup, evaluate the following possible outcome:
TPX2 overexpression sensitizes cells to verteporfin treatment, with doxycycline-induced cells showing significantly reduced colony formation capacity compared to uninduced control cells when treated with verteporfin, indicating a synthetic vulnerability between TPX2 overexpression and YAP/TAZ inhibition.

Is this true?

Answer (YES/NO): YES